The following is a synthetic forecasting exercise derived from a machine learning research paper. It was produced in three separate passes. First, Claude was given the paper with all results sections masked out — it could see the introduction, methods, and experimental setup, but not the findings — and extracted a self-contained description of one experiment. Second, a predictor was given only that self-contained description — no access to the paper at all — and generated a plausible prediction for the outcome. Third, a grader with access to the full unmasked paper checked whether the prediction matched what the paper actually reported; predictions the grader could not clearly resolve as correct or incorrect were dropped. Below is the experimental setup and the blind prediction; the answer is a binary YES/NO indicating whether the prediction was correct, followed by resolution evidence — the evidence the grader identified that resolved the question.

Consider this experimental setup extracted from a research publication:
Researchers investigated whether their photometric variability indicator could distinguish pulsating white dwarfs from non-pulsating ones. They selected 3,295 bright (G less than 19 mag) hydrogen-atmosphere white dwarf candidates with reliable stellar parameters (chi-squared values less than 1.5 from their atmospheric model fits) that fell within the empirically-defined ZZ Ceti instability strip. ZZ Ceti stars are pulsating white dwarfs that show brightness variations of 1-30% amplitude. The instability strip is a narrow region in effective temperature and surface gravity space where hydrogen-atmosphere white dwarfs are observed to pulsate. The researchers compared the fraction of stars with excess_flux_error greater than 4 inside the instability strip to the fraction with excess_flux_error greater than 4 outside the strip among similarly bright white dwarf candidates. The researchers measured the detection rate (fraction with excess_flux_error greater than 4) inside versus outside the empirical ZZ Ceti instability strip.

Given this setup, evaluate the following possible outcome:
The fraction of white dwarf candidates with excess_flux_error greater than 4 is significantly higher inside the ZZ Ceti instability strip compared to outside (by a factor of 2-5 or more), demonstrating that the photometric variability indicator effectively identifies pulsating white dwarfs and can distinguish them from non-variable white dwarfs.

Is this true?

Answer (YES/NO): NO